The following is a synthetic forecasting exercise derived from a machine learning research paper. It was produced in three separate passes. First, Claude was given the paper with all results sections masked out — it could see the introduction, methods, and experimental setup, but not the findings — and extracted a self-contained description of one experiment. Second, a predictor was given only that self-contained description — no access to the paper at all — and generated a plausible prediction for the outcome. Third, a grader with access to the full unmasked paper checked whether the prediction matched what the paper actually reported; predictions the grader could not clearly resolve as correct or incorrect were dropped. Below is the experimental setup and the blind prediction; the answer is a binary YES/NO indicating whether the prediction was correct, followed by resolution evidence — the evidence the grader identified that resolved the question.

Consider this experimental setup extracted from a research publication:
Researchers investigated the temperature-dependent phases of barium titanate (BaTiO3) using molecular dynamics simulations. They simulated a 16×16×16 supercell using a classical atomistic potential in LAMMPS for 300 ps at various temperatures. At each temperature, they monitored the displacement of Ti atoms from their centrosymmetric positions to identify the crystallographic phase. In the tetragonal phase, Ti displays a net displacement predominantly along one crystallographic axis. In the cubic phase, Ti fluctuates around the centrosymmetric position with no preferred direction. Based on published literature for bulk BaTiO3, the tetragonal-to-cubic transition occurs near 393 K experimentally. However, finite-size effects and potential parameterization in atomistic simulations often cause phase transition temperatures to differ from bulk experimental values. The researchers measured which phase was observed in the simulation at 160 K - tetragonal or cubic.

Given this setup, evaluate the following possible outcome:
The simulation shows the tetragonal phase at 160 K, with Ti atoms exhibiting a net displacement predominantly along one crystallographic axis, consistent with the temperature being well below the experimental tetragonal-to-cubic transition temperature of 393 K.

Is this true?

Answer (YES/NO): NO